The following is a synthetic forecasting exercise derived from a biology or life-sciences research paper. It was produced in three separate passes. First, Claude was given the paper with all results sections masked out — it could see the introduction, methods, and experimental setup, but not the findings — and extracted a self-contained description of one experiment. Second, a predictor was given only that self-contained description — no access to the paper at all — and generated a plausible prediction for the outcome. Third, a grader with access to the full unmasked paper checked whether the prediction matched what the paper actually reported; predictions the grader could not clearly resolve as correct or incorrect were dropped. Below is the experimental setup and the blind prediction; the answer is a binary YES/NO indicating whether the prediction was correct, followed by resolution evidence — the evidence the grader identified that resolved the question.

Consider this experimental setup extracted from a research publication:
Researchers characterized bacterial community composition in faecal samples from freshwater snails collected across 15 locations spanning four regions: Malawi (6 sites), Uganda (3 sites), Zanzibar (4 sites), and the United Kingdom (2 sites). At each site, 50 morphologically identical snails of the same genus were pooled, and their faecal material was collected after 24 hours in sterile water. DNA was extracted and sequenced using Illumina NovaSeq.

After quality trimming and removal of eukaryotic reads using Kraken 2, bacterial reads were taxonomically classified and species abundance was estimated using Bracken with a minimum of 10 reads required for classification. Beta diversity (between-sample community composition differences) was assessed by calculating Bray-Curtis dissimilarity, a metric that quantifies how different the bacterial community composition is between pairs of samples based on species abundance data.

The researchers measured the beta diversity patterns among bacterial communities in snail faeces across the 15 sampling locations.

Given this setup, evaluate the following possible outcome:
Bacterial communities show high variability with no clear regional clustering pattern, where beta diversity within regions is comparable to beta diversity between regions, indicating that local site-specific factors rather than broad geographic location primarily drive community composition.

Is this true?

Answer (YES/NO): NO